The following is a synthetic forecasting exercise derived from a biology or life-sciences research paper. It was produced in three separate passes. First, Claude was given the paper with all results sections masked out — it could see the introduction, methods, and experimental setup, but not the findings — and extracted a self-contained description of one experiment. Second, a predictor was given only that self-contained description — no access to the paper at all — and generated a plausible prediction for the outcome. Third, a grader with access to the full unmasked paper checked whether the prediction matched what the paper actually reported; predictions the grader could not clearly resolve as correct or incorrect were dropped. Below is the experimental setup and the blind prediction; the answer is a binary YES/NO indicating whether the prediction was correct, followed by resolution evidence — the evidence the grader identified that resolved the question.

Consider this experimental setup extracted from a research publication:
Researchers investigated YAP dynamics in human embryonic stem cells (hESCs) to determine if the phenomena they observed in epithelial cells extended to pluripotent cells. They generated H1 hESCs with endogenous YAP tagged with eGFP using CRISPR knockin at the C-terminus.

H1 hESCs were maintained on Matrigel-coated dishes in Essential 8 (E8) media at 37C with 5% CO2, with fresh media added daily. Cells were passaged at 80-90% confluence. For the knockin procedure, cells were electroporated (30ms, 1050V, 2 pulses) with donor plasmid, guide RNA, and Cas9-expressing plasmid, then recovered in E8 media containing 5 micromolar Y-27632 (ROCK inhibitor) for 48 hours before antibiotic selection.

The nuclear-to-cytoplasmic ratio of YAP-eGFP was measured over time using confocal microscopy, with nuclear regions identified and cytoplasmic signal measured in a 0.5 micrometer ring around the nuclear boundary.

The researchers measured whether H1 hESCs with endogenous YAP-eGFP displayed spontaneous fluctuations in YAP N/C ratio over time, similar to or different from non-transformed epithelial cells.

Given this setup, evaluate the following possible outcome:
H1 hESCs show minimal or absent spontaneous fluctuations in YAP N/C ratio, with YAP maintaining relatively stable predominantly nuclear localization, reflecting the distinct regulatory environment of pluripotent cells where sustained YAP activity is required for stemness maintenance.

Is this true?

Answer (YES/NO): NO